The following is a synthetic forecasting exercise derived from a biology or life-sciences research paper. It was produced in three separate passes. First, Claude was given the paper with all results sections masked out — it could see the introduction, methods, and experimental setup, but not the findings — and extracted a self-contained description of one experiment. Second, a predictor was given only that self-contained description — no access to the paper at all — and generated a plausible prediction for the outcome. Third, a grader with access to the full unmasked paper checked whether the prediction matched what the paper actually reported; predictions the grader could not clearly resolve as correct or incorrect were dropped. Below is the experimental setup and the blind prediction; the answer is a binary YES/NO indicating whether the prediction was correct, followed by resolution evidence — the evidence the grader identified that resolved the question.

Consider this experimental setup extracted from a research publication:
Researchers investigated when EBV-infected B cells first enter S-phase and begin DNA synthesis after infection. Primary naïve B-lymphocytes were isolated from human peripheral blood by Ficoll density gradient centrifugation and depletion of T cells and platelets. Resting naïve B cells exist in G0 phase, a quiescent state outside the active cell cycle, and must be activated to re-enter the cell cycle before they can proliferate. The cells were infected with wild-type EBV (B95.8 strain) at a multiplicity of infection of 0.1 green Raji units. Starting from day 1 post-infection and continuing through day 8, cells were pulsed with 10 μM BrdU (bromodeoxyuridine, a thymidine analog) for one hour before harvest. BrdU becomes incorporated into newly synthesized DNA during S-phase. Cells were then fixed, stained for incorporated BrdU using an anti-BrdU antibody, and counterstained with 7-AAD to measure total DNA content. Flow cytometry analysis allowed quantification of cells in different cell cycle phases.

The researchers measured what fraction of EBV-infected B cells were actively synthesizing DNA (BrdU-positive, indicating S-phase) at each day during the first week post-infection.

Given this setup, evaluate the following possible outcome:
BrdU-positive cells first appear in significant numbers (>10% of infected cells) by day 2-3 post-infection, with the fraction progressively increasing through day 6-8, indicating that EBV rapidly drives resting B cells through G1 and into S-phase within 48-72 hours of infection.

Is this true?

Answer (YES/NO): NO